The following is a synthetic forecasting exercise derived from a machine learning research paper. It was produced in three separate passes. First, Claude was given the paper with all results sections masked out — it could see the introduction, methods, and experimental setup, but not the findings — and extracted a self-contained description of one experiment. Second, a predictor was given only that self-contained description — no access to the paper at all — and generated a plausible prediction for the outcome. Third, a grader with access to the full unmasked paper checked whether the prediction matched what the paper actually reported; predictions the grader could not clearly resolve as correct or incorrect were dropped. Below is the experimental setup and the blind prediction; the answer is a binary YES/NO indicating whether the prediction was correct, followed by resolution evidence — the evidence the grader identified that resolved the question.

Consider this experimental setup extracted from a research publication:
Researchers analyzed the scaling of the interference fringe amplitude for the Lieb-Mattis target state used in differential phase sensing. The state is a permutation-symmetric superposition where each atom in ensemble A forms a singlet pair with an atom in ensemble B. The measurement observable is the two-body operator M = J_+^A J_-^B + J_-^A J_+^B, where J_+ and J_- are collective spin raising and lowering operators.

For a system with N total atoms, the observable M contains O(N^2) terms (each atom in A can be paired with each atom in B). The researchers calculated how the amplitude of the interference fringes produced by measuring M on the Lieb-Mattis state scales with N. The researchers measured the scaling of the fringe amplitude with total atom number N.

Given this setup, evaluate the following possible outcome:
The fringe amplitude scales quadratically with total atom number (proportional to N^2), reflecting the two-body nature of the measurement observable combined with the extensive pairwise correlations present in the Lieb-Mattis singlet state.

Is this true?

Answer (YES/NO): YES